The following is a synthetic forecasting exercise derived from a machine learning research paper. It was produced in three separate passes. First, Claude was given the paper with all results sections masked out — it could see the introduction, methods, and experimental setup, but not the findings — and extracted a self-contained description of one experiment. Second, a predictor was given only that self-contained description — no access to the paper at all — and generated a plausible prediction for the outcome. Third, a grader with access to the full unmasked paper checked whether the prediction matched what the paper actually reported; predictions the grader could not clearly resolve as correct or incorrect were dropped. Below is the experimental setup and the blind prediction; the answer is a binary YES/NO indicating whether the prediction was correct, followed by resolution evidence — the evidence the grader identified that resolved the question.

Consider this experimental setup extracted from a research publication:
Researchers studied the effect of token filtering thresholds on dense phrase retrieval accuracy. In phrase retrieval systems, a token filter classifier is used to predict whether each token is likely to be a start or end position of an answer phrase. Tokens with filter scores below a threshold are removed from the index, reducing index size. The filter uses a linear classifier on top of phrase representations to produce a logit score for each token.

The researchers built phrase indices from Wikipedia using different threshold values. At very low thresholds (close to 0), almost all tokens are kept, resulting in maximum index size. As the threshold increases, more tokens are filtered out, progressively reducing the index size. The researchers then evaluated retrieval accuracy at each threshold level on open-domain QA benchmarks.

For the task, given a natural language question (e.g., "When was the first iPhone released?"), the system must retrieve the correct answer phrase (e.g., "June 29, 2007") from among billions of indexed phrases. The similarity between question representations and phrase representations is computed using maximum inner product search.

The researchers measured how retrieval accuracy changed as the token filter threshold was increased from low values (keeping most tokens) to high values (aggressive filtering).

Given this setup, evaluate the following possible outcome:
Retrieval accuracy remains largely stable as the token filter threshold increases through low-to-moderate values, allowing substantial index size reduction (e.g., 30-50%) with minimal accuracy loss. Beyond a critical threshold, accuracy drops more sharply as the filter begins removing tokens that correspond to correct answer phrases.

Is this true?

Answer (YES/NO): NO